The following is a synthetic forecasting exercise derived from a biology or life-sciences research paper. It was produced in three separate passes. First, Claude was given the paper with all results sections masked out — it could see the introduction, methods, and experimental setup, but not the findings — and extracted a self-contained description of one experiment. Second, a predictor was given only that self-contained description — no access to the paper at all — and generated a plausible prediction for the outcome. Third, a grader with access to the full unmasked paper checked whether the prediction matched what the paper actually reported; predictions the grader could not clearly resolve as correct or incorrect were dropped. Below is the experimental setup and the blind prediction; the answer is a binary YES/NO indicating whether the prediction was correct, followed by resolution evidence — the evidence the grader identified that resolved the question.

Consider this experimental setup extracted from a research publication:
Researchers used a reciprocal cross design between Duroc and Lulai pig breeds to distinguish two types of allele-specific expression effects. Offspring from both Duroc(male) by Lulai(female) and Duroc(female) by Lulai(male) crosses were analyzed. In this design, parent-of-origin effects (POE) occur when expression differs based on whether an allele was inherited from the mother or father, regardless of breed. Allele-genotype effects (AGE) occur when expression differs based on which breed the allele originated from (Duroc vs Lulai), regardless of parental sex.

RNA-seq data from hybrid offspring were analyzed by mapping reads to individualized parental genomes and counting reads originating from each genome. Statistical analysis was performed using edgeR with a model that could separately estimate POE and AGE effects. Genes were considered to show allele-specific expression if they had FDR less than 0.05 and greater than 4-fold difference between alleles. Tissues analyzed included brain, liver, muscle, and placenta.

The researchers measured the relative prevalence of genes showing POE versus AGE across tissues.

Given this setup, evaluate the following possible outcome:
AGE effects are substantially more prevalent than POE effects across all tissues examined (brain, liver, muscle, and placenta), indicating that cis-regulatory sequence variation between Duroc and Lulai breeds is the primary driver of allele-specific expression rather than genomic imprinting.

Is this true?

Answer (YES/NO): YES